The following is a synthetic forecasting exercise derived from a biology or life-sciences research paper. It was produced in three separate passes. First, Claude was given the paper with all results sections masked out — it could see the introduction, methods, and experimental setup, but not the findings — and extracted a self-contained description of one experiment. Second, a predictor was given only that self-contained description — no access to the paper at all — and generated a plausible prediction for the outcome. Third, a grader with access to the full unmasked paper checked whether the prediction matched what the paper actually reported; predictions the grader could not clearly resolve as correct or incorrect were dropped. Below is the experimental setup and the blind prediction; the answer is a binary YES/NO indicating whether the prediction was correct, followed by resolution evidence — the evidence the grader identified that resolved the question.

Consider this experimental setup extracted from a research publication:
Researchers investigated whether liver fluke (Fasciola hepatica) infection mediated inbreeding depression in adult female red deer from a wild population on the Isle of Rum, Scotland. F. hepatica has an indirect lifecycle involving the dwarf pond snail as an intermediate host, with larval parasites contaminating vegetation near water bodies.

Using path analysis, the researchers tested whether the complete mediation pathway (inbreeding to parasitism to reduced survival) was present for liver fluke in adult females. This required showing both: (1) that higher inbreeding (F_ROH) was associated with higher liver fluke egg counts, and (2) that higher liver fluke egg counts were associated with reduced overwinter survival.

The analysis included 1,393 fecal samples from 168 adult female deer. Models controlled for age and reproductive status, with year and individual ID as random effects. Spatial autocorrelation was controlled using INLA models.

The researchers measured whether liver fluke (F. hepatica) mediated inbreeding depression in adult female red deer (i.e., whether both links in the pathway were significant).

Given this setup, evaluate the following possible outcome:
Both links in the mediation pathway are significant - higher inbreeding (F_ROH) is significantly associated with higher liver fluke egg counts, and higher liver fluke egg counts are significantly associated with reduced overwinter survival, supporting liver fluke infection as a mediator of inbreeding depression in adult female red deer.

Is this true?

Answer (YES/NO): NO